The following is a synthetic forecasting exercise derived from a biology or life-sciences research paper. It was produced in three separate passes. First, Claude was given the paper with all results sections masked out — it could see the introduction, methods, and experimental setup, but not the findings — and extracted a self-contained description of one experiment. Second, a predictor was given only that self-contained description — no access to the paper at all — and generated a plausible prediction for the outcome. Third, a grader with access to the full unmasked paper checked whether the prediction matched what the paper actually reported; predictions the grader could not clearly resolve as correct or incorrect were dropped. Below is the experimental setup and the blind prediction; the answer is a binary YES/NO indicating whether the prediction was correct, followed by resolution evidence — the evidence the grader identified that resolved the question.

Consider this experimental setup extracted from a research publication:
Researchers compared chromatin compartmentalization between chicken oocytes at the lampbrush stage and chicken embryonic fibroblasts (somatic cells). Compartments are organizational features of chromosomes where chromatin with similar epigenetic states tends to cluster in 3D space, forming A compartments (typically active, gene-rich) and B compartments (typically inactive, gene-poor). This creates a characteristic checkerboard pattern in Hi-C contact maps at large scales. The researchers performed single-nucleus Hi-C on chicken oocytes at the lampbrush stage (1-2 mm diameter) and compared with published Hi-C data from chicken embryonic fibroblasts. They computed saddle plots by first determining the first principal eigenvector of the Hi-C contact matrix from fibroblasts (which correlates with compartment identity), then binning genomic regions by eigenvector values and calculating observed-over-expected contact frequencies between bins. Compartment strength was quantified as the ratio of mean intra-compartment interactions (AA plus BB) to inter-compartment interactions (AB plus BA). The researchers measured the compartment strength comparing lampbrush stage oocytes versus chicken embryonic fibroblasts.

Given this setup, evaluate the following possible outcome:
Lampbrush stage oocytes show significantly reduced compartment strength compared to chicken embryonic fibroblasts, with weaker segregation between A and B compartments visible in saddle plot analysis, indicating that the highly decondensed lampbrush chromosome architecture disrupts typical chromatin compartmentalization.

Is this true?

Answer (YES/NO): YES